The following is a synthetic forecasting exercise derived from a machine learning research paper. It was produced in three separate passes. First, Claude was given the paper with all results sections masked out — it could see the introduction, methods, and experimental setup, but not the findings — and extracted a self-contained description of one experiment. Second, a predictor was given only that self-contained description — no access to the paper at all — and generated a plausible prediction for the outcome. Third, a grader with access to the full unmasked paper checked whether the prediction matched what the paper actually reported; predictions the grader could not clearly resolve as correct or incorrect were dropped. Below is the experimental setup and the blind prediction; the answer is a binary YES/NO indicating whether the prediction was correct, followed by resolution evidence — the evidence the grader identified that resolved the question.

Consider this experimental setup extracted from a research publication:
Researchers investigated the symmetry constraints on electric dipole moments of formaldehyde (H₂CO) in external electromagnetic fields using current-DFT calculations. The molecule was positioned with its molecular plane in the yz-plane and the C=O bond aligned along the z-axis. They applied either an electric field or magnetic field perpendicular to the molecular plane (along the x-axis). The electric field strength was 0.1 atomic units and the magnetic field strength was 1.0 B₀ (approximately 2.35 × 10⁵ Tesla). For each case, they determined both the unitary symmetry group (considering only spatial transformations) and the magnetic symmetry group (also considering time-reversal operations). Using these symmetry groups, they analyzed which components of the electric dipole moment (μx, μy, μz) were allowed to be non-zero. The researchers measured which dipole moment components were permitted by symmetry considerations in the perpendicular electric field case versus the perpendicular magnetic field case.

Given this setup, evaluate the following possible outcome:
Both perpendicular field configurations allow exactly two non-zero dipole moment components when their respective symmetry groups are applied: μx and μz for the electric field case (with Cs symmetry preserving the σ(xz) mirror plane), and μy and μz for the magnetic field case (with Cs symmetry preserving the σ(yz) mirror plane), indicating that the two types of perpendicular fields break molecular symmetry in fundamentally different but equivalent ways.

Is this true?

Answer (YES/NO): NO